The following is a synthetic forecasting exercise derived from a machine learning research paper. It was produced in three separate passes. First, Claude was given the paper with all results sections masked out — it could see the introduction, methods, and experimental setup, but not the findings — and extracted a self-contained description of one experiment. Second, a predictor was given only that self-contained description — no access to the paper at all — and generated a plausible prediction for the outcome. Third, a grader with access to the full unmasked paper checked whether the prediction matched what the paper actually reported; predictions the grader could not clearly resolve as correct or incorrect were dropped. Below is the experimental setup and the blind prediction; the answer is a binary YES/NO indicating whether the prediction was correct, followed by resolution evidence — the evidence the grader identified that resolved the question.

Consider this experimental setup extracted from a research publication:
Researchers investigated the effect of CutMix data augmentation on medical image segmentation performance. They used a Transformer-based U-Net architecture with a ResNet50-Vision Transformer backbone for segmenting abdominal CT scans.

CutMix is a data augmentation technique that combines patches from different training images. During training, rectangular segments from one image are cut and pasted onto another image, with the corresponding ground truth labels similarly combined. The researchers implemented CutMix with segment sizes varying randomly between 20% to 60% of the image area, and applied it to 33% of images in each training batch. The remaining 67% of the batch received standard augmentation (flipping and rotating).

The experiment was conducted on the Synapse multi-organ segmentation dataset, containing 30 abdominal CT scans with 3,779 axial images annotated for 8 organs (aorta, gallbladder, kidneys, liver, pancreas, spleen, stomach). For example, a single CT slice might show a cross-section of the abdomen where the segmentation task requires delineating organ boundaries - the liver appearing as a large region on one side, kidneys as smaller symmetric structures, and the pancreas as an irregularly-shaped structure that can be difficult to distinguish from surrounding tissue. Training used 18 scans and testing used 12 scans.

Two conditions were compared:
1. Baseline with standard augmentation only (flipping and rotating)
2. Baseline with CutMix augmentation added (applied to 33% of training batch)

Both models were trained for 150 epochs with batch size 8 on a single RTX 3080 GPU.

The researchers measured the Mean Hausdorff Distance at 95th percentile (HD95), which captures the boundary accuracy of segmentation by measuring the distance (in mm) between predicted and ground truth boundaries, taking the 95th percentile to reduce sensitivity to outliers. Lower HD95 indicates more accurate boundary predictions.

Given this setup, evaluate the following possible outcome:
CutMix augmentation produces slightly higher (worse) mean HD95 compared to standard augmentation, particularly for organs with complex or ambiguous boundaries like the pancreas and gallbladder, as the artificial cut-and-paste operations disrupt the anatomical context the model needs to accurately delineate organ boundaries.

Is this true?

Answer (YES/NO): NO